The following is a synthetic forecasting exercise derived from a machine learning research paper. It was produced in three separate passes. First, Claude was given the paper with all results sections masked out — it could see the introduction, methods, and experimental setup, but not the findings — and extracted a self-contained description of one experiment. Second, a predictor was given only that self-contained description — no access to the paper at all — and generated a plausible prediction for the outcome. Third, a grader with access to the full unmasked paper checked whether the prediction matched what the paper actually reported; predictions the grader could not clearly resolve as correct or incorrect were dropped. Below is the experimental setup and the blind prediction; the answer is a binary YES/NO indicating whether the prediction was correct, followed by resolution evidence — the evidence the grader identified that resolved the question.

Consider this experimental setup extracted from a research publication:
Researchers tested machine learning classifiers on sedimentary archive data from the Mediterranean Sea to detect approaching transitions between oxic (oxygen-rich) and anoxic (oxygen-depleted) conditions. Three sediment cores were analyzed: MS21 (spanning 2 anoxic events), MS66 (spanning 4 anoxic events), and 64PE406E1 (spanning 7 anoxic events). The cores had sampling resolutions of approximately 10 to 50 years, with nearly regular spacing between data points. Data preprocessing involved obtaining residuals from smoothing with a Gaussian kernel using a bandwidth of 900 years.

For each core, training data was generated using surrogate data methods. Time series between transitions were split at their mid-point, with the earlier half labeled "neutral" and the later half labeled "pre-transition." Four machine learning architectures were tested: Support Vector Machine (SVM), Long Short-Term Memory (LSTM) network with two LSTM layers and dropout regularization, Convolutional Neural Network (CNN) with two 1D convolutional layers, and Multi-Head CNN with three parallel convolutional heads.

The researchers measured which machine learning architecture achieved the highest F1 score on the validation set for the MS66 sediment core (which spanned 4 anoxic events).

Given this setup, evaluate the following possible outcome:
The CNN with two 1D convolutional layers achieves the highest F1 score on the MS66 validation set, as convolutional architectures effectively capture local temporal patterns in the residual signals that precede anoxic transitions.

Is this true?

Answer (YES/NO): NO